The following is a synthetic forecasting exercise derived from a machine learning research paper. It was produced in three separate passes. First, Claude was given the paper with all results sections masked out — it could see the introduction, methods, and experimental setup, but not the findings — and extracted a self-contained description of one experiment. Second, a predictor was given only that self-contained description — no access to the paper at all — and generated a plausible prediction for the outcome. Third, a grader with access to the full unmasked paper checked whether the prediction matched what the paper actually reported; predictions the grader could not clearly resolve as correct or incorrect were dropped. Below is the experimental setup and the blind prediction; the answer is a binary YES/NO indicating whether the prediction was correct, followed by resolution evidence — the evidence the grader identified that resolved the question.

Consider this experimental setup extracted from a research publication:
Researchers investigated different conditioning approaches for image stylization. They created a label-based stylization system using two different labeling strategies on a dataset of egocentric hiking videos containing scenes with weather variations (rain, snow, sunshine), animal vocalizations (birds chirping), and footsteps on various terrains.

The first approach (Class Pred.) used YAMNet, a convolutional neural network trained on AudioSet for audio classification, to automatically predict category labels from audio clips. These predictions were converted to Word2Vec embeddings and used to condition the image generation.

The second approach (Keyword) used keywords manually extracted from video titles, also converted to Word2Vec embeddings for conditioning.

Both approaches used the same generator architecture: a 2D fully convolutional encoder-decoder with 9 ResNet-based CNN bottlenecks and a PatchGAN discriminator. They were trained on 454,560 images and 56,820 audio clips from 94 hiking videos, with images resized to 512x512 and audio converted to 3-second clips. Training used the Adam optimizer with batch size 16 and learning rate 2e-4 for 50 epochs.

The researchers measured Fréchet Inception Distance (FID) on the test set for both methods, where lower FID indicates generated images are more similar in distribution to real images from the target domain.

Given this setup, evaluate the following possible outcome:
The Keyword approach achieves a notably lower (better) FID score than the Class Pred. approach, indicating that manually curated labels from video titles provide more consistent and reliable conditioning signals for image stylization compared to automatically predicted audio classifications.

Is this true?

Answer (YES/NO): YES